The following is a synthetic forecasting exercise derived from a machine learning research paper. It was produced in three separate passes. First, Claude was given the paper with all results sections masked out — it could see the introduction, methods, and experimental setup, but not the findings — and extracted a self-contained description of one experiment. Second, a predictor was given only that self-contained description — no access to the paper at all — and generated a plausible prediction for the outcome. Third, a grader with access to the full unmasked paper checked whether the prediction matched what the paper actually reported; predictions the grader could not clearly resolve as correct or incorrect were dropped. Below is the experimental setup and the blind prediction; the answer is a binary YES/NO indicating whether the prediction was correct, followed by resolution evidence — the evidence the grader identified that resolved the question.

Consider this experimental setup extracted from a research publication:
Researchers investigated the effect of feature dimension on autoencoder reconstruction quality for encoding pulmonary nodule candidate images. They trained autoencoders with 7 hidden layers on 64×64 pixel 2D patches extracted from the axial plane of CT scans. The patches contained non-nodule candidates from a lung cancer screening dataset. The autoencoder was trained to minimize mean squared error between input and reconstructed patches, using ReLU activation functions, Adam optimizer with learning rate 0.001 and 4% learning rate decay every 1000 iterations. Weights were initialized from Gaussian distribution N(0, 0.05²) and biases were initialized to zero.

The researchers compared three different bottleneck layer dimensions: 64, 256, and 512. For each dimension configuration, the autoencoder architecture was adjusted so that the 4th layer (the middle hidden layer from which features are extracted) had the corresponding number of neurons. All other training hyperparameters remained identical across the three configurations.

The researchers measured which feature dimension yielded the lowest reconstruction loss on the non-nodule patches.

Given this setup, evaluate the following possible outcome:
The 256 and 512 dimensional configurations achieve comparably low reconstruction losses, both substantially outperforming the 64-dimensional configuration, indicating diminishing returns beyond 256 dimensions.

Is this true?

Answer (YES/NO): NO